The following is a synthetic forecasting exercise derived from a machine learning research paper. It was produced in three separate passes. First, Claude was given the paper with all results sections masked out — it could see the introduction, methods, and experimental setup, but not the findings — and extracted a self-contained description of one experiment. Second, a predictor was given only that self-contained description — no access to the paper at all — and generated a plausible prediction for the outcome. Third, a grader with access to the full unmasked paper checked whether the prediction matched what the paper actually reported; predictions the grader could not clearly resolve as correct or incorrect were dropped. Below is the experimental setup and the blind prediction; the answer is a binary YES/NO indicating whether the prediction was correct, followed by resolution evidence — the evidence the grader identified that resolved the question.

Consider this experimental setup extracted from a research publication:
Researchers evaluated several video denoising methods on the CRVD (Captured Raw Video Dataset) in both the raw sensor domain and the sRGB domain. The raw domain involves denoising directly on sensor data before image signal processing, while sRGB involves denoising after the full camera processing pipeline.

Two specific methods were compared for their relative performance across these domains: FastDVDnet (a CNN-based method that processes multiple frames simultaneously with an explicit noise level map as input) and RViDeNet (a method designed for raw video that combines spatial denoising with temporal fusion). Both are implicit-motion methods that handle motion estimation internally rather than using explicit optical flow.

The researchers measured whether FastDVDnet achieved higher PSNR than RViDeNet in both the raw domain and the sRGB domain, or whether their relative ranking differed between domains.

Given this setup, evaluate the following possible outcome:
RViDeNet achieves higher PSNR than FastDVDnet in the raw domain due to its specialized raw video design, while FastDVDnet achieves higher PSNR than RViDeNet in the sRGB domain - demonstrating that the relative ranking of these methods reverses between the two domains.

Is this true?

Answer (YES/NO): NO